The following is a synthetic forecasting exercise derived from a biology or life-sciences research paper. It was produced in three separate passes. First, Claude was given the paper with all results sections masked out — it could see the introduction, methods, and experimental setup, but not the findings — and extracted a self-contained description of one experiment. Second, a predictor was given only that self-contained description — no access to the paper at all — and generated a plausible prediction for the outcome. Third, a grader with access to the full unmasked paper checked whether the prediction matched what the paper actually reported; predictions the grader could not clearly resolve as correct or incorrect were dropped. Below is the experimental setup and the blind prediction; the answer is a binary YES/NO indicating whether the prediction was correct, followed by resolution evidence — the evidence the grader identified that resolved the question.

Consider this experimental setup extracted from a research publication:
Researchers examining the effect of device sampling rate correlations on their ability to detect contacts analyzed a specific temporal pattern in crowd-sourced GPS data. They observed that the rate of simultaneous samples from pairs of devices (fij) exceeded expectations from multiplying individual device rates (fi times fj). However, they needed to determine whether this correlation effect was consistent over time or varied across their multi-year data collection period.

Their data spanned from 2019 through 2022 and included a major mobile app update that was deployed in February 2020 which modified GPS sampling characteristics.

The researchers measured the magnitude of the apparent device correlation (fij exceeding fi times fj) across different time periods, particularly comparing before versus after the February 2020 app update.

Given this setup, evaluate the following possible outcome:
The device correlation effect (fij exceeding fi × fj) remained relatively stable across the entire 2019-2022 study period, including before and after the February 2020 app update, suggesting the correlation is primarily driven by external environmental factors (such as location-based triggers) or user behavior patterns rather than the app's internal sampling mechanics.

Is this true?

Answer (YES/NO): NO